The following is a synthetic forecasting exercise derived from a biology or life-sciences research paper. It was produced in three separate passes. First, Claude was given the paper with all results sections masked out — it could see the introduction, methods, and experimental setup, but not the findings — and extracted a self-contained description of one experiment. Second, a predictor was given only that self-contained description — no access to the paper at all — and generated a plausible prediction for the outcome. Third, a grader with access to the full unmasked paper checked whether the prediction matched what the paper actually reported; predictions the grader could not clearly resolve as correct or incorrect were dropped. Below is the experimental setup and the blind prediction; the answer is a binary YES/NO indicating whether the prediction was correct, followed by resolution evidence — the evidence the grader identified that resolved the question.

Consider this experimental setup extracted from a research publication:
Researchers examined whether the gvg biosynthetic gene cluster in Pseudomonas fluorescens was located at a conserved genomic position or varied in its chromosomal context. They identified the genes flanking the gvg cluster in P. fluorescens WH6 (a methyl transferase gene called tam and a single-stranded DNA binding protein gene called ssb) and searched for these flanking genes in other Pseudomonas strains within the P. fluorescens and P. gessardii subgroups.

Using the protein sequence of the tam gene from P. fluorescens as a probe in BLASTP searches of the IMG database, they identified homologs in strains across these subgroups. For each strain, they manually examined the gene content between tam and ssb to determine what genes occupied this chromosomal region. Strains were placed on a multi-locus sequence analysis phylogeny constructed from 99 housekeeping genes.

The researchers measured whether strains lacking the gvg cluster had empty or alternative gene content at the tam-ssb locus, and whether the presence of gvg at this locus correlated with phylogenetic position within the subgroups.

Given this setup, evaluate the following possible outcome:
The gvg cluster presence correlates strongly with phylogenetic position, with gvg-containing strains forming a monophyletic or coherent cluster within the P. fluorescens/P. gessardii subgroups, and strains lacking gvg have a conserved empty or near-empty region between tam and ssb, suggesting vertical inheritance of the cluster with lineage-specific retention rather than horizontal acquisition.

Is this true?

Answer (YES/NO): NO